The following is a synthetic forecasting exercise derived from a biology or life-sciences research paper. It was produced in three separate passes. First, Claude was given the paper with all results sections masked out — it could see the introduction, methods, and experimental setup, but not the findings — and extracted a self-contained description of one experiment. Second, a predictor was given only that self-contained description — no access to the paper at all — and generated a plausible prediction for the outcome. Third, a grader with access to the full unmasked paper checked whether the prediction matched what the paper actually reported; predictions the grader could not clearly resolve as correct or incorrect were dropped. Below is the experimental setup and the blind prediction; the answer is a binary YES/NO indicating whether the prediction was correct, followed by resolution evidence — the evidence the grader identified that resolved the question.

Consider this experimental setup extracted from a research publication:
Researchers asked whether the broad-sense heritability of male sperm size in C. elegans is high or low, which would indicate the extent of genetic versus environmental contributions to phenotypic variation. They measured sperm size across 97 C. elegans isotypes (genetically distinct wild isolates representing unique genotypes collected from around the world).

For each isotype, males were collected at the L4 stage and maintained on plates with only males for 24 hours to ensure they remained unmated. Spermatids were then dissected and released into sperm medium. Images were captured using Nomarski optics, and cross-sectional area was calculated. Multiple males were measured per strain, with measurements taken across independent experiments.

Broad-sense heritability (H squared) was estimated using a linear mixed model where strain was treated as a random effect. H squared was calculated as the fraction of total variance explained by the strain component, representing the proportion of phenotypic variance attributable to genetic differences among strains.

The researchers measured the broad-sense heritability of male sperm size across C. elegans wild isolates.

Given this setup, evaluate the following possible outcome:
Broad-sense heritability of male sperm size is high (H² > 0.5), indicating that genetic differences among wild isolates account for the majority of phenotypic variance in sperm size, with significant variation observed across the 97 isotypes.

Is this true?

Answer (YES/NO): NO